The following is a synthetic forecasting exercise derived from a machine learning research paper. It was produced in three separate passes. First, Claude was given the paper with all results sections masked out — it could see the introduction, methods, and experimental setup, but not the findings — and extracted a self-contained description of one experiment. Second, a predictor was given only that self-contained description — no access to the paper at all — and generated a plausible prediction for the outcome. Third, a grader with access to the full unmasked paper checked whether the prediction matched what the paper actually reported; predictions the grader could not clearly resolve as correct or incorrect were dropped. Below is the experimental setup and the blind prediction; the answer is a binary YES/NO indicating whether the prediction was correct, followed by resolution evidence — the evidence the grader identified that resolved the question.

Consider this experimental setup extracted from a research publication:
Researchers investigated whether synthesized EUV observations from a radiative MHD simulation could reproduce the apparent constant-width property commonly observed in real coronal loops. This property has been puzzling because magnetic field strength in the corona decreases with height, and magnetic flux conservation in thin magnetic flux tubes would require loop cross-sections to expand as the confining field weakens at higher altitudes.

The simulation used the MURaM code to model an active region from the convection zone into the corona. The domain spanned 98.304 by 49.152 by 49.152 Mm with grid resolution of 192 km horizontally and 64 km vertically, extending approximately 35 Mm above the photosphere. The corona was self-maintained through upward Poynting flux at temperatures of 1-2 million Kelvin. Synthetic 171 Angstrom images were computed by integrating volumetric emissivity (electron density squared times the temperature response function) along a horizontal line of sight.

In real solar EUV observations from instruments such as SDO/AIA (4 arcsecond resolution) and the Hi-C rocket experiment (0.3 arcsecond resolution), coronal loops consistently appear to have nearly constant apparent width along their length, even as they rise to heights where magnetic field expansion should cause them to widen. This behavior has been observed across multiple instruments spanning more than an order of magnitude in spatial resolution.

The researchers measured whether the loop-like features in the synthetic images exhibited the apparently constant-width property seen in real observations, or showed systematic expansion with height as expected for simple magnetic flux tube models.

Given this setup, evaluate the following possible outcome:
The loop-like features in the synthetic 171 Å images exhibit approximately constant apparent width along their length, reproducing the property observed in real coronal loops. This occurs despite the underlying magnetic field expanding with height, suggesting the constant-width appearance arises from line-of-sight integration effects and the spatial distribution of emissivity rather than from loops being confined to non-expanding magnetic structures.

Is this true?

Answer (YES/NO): YES